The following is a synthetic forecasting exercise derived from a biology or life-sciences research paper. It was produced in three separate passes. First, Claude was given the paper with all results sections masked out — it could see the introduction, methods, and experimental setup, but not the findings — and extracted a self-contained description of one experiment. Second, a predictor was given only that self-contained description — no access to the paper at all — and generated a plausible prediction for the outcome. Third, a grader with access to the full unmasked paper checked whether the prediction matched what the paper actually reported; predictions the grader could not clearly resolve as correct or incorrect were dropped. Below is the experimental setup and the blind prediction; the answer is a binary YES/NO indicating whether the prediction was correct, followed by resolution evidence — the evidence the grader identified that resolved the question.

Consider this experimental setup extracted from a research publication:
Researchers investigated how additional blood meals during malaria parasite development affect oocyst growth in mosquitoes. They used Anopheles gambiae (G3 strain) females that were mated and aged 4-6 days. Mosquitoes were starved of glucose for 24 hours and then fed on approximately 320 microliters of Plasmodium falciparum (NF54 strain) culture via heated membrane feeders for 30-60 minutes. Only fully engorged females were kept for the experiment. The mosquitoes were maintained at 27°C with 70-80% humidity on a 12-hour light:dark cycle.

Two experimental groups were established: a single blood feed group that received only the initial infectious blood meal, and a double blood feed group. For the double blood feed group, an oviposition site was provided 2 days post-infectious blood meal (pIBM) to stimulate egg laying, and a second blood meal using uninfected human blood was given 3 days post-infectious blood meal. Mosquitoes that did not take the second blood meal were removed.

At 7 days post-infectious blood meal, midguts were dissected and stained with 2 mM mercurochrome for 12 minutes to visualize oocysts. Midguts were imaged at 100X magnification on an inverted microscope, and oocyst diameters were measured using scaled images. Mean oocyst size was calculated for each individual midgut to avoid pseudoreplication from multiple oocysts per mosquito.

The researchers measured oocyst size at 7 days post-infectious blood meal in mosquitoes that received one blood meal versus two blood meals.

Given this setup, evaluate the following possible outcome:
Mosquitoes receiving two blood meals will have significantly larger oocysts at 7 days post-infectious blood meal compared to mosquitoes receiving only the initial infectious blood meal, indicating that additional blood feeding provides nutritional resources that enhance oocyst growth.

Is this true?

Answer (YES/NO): YES